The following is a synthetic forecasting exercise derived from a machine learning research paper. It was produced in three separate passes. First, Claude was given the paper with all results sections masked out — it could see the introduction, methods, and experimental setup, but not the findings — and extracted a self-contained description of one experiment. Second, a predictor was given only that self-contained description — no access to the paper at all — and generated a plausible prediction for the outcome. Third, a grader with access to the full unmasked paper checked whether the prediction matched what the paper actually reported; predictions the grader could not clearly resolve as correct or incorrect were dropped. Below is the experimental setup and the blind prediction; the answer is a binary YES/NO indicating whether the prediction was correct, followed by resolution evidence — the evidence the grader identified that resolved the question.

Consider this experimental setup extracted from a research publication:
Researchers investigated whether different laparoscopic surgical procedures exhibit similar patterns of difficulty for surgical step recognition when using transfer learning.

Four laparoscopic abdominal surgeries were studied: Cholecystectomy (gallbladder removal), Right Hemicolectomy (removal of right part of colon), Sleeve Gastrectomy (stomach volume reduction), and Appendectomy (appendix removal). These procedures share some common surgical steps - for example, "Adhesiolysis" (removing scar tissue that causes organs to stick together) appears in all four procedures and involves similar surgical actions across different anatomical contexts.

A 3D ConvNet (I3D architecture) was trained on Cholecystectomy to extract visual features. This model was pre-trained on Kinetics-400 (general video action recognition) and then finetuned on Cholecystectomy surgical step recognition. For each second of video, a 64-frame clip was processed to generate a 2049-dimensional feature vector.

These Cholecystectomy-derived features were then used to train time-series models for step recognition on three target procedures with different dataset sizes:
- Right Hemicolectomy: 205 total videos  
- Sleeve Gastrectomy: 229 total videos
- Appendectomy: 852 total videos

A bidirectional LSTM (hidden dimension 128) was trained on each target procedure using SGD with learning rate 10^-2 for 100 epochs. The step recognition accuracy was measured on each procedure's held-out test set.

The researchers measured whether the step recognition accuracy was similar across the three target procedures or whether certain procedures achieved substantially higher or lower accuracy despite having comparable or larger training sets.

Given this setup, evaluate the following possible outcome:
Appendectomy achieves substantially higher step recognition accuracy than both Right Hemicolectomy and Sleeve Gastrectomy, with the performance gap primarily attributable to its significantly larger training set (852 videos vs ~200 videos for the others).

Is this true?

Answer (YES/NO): NO